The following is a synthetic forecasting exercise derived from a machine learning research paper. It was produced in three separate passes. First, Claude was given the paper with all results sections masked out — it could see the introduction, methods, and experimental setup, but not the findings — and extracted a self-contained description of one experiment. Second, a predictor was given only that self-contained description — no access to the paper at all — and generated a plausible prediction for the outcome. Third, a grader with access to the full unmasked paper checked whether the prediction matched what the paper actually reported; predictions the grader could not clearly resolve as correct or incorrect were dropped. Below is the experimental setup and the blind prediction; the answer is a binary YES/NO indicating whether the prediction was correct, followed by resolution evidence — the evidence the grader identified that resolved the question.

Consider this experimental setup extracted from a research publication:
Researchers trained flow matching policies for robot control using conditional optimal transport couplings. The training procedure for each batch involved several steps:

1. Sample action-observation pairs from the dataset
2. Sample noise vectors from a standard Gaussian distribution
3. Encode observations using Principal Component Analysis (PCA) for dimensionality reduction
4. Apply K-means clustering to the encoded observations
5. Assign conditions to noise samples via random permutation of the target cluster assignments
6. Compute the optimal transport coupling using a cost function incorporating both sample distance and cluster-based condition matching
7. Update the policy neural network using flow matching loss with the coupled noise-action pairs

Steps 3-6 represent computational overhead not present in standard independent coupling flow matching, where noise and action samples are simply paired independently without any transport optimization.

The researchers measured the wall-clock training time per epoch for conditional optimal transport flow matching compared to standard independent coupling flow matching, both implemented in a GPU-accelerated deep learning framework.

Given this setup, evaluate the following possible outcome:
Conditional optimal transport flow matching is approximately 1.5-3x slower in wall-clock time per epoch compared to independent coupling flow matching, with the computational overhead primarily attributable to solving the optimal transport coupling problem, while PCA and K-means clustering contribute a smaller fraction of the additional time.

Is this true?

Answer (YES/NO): NO